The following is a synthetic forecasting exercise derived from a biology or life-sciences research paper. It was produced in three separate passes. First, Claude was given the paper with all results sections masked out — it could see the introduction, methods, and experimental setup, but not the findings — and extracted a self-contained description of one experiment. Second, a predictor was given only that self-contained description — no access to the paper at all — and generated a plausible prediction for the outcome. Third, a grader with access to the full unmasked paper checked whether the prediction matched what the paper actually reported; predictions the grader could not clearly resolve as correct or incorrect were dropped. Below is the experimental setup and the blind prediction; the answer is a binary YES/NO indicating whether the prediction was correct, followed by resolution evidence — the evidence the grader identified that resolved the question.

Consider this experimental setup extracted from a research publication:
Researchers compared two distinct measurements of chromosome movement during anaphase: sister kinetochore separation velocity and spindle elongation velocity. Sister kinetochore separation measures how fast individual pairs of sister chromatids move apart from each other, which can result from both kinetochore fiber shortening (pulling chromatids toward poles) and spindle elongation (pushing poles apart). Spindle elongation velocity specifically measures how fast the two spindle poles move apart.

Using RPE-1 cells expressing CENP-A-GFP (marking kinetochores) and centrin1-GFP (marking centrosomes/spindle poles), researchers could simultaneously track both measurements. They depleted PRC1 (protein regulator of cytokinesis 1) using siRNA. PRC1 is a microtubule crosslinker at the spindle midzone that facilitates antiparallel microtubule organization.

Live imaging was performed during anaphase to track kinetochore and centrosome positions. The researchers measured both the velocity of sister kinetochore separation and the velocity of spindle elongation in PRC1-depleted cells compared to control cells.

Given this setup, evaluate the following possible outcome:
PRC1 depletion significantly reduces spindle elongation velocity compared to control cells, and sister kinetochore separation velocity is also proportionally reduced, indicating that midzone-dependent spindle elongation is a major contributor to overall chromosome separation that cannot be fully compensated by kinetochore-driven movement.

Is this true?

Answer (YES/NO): NO